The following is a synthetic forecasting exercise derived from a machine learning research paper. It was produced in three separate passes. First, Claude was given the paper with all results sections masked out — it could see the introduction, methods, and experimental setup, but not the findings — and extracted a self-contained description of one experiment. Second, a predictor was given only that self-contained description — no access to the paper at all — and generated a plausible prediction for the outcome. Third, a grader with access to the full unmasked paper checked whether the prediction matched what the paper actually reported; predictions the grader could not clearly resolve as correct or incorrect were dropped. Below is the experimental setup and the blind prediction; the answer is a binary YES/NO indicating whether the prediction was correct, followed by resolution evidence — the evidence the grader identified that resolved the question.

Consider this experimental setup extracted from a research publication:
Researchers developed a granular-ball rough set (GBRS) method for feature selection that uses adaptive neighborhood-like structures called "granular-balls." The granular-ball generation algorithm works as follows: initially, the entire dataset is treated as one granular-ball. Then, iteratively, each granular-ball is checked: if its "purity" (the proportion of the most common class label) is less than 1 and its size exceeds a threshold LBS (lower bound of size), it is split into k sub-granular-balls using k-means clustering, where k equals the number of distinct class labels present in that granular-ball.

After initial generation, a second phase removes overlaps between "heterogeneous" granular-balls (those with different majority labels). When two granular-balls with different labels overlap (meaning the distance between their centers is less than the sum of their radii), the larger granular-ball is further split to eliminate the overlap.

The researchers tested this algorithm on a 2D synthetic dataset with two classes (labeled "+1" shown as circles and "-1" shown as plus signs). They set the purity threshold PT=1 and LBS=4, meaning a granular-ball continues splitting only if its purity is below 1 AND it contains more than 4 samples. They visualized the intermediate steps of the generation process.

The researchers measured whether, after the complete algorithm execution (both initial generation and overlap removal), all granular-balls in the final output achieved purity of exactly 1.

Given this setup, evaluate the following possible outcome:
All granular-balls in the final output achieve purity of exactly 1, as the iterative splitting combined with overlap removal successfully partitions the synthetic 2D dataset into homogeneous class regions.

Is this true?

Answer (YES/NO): NO